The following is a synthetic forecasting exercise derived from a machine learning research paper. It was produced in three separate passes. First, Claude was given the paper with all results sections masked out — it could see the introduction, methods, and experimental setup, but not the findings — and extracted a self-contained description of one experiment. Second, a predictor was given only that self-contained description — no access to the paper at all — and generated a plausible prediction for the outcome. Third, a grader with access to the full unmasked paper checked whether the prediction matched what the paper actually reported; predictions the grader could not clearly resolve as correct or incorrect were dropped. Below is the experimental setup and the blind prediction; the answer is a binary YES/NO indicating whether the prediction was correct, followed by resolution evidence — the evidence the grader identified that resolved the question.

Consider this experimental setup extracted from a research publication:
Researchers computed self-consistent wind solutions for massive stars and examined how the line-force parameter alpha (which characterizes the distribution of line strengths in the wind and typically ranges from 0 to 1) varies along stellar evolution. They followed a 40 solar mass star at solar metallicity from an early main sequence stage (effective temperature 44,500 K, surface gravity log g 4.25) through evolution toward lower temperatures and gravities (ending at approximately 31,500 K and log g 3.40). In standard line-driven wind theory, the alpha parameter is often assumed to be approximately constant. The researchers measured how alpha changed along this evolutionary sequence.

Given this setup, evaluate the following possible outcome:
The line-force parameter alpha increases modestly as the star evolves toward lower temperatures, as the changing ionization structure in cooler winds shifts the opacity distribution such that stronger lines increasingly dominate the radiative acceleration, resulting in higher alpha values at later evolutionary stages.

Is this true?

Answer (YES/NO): NO